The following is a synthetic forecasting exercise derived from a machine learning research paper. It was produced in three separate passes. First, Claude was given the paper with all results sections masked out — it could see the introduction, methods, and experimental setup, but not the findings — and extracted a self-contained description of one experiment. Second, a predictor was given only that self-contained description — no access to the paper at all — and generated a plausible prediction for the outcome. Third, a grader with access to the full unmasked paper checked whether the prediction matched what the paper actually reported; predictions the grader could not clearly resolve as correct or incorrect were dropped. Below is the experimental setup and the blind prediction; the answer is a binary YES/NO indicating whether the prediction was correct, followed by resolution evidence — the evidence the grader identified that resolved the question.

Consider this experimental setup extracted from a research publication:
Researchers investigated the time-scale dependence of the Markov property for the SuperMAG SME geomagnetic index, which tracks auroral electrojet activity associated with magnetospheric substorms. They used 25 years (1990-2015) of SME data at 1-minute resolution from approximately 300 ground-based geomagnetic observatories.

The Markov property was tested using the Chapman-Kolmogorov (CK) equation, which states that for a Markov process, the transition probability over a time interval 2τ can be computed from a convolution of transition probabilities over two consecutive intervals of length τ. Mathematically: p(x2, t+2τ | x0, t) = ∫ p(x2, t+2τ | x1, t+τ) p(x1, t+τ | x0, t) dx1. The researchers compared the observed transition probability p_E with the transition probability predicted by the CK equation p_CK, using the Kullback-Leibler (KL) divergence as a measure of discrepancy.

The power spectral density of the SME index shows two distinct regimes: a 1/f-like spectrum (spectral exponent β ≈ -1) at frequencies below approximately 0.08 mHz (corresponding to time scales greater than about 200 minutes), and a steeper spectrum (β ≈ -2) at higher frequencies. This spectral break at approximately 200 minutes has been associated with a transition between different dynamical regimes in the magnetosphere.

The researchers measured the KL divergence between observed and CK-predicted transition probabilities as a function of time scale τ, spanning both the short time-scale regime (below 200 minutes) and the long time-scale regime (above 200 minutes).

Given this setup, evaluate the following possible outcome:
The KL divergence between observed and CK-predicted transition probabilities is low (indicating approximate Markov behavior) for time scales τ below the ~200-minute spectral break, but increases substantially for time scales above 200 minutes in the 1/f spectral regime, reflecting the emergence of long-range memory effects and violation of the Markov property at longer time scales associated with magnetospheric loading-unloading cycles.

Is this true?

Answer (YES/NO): NO